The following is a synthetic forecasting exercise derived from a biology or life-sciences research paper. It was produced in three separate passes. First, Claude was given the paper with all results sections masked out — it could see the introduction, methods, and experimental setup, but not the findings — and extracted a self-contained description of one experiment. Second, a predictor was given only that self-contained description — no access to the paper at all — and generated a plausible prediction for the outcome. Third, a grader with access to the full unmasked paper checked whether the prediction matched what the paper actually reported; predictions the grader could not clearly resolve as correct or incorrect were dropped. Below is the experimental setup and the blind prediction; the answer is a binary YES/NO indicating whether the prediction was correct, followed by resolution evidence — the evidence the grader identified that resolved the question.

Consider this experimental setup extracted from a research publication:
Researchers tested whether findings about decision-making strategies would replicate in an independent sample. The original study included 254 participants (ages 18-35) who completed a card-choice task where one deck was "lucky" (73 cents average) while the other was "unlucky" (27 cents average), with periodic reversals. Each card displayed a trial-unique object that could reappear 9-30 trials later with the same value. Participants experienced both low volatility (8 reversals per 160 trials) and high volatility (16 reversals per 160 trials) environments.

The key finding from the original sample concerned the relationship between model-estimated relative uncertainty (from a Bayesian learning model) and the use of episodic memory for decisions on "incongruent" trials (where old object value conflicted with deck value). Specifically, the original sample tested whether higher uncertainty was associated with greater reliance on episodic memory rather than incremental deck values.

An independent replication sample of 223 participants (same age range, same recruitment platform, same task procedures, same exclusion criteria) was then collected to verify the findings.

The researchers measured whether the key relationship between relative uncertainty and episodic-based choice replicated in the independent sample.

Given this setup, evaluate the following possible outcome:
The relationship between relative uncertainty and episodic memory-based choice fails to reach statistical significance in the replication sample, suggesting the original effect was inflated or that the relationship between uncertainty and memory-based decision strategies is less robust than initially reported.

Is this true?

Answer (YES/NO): NO